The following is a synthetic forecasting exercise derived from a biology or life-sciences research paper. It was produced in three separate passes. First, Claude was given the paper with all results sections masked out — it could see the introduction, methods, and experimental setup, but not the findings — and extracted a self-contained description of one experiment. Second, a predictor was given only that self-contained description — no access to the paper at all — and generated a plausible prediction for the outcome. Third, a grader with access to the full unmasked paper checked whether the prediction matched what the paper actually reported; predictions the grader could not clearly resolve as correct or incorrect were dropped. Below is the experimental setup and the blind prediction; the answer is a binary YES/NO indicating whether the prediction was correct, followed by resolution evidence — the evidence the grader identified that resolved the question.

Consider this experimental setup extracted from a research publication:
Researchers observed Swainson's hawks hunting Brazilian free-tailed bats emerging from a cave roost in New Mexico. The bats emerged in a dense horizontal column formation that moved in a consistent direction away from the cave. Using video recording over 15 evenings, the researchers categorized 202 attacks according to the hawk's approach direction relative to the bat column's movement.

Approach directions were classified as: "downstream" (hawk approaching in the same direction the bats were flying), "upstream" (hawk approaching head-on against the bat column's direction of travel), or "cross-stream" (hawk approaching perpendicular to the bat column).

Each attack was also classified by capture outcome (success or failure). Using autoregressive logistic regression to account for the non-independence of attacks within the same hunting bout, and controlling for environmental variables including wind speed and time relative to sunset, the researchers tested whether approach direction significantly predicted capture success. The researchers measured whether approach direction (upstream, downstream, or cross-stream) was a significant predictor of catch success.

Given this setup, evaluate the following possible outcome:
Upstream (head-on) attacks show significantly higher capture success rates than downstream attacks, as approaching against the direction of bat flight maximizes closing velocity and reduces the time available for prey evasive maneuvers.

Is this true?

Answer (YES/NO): NO